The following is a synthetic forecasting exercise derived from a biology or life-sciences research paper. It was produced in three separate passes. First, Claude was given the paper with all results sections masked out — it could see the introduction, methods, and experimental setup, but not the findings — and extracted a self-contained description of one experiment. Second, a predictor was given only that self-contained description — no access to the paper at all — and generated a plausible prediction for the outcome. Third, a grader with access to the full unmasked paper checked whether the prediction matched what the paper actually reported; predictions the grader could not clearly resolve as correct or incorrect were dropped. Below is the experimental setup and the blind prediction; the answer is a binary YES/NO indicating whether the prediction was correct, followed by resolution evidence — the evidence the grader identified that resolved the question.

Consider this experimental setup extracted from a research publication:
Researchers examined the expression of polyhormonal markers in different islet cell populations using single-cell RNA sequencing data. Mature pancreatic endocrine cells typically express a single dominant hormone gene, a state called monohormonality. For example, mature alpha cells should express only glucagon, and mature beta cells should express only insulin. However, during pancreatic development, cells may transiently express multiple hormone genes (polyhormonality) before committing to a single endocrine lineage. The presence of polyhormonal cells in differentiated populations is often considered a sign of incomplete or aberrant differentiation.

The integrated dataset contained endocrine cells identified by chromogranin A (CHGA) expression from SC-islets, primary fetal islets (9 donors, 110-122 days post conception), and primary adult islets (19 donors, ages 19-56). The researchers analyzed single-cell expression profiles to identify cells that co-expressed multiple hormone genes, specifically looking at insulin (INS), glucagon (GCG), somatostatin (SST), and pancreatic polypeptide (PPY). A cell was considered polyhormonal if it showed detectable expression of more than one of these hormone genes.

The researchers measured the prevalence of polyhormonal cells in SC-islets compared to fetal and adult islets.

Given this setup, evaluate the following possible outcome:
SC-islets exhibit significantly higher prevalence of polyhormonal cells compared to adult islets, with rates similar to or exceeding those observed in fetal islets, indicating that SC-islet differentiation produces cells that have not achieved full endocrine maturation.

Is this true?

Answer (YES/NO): NO